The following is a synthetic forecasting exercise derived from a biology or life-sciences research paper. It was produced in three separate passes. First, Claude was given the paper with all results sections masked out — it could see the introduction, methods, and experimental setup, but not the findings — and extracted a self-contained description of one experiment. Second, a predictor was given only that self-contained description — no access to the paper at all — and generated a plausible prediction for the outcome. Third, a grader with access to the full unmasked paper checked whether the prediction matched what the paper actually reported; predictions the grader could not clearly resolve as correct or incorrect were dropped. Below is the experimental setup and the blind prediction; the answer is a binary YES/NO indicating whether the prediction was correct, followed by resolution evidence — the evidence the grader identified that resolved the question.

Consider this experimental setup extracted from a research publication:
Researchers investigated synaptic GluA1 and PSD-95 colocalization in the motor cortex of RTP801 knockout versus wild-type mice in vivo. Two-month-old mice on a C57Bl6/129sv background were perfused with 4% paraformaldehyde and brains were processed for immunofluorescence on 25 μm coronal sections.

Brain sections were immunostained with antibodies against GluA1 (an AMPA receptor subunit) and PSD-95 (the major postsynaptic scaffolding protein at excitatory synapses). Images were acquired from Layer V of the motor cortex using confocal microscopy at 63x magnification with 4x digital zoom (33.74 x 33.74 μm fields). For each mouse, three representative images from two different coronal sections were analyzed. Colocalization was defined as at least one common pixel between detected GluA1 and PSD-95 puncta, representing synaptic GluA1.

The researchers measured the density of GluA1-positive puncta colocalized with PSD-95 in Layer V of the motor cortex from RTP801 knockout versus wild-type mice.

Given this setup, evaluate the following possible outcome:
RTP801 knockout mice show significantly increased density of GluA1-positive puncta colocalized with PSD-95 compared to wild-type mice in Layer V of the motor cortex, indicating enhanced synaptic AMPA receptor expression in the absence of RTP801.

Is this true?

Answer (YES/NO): NO